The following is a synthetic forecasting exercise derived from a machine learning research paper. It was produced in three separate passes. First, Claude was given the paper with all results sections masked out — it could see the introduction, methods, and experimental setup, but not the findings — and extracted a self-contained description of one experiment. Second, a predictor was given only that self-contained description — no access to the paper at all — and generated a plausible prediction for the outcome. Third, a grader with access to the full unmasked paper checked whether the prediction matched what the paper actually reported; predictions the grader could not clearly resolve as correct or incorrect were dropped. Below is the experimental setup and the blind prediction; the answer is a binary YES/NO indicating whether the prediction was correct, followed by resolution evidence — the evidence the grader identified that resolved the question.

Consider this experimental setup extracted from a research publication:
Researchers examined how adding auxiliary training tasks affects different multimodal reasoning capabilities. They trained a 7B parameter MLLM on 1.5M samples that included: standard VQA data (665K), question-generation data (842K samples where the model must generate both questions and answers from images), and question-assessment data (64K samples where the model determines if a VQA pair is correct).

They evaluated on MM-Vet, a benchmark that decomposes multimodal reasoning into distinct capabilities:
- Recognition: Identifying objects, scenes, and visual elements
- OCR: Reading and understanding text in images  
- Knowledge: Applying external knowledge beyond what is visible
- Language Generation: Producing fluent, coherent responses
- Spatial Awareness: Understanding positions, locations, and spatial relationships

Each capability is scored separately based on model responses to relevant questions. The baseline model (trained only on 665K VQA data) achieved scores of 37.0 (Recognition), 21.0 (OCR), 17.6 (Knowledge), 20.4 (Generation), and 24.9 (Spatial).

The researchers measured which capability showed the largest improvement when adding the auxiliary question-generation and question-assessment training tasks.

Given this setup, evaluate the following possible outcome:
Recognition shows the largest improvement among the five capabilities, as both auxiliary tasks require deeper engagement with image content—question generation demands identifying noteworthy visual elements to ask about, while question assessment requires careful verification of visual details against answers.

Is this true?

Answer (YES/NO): NO